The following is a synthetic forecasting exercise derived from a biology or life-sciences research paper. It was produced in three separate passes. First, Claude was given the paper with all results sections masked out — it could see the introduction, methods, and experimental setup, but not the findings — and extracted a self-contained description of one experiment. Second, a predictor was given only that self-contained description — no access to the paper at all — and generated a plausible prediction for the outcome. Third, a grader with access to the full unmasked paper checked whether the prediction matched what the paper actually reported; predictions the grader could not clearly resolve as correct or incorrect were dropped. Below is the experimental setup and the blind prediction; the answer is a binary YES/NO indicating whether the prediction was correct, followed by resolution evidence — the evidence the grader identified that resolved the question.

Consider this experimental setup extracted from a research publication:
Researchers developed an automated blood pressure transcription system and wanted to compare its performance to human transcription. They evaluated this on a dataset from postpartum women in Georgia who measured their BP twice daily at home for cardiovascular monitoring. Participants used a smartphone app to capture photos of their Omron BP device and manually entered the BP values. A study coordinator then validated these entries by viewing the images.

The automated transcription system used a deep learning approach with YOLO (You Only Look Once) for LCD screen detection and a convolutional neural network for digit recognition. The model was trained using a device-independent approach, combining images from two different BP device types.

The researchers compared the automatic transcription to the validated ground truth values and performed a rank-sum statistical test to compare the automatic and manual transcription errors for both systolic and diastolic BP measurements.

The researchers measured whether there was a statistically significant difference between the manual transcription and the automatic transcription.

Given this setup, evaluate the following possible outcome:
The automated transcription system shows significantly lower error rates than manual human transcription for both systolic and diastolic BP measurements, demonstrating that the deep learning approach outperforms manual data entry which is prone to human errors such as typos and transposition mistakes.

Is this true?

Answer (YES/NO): NO